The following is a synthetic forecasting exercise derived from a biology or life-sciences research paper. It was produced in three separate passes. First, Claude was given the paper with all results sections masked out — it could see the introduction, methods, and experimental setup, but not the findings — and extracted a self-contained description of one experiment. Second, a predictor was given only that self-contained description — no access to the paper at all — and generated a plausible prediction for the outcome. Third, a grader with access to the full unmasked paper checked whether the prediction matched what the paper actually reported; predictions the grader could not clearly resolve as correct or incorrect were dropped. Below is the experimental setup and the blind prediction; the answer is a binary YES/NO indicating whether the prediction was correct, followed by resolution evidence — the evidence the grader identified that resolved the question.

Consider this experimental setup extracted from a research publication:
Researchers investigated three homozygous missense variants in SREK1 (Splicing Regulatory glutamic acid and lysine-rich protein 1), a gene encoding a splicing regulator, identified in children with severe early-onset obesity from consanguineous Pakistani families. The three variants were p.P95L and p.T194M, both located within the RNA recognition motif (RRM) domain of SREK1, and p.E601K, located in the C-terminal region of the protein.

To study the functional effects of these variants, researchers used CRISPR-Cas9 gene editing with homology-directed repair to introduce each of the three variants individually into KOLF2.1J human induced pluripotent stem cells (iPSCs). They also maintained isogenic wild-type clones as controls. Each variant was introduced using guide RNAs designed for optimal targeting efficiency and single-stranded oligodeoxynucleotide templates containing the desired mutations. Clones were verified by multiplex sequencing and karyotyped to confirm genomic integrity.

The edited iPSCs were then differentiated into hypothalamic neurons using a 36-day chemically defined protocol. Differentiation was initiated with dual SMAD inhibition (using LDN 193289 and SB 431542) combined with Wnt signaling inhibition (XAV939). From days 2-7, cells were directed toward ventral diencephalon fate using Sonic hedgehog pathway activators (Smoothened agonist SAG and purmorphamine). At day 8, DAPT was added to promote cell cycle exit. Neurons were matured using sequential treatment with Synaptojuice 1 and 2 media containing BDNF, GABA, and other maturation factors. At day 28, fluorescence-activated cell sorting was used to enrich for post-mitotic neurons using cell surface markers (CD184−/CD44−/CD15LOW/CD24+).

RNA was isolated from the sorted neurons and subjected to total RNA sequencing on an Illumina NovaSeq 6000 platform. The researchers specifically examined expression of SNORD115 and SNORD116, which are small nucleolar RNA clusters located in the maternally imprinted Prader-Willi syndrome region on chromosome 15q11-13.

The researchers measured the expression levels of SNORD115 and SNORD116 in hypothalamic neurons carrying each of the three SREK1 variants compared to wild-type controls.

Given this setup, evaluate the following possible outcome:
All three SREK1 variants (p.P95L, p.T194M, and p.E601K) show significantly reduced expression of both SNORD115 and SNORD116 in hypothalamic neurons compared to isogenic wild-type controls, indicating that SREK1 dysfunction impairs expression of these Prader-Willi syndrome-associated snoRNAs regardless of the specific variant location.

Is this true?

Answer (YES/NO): NO